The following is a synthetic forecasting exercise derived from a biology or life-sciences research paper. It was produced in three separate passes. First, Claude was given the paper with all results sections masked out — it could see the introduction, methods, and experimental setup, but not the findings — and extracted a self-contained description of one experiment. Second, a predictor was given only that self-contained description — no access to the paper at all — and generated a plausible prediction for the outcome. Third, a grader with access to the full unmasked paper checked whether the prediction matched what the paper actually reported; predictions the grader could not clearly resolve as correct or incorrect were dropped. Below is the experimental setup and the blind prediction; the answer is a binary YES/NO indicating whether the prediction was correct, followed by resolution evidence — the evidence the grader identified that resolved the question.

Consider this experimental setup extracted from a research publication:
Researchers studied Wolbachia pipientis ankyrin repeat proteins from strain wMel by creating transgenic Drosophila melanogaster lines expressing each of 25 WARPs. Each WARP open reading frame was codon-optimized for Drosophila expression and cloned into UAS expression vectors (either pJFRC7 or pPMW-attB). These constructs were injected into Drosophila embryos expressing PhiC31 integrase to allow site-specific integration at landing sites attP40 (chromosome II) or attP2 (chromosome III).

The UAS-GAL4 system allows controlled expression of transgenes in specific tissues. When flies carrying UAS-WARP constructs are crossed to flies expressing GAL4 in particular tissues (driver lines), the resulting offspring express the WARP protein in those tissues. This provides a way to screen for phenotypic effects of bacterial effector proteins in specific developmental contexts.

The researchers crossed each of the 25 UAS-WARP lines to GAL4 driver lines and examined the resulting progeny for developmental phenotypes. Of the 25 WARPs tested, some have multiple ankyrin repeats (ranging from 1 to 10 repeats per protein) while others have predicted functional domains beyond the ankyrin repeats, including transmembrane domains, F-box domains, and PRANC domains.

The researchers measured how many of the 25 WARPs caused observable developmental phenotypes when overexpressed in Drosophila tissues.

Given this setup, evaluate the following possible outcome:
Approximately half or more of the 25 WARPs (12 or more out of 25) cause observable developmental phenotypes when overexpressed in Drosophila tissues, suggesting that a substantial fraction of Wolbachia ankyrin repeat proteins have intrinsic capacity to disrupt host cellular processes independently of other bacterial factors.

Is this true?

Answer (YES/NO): NO